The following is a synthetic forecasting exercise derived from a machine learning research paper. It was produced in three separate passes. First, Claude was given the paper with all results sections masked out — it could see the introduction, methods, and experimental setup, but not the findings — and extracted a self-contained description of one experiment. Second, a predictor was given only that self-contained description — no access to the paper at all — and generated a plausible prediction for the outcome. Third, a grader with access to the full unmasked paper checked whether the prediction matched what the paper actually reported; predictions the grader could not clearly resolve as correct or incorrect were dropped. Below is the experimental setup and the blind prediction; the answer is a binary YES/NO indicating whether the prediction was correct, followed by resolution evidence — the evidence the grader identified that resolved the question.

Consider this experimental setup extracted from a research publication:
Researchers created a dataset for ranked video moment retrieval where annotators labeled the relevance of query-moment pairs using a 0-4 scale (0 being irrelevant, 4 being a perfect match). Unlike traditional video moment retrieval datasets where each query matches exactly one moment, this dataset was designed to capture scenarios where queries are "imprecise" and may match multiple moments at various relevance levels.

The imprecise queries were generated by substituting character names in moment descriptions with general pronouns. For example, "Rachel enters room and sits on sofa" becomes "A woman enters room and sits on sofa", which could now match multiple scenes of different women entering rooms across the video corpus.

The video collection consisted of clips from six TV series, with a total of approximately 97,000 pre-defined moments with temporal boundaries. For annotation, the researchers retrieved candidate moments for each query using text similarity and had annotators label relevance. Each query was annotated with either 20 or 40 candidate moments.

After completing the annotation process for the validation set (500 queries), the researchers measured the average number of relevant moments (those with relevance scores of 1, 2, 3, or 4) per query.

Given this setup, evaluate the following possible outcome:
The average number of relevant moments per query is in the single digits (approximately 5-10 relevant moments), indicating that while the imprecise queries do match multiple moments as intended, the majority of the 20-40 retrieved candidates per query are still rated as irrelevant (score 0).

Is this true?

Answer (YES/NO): NO